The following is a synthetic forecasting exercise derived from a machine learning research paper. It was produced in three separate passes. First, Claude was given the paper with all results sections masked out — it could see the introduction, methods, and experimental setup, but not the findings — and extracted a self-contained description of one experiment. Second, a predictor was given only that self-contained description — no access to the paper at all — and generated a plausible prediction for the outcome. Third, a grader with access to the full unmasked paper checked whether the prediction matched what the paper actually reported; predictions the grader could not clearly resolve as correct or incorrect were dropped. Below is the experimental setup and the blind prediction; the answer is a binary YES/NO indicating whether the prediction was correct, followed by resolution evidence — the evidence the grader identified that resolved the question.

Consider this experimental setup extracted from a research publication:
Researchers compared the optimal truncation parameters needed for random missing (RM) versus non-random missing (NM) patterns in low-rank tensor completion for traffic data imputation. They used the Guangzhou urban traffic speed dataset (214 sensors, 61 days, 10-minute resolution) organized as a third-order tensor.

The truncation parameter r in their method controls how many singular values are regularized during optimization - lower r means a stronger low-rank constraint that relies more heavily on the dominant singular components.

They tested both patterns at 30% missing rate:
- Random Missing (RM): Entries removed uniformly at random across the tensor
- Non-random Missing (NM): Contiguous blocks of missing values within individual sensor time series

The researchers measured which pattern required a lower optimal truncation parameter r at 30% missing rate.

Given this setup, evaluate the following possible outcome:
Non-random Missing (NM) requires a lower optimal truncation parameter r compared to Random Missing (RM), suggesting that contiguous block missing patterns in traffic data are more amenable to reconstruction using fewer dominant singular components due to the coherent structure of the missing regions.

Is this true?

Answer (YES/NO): YES